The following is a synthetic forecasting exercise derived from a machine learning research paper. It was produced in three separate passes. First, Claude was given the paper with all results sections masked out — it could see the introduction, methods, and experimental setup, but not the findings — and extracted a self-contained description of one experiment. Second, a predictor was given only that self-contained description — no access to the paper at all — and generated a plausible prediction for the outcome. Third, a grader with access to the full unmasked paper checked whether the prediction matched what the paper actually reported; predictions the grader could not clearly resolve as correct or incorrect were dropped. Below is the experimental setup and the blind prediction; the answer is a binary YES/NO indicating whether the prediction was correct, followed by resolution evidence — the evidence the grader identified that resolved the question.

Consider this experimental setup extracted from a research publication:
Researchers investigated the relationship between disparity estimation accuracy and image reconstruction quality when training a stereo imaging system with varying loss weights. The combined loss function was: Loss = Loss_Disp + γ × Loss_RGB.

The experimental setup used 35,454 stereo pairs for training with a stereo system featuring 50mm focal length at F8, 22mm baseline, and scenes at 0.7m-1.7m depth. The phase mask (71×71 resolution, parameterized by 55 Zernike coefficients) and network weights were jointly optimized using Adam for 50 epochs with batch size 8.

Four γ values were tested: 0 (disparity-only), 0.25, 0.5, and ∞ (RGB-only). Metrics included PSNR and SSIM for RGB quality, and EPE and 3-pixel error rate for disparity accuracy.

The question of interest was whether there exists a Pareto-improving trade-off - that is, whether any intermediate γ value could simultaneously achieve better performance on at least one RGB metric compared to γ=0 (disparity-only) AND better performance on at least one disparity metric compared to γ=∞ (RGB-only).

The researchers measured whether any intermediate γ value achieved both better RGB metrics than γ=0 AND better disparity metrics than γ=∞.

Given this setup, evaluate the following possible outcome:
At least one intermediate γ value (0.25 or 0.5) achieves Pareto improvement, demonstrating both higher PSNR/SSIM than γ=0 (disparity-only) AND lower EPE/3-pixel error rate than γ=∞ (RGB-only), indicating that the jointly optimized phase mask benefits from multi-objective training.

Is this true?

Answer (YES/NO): YES